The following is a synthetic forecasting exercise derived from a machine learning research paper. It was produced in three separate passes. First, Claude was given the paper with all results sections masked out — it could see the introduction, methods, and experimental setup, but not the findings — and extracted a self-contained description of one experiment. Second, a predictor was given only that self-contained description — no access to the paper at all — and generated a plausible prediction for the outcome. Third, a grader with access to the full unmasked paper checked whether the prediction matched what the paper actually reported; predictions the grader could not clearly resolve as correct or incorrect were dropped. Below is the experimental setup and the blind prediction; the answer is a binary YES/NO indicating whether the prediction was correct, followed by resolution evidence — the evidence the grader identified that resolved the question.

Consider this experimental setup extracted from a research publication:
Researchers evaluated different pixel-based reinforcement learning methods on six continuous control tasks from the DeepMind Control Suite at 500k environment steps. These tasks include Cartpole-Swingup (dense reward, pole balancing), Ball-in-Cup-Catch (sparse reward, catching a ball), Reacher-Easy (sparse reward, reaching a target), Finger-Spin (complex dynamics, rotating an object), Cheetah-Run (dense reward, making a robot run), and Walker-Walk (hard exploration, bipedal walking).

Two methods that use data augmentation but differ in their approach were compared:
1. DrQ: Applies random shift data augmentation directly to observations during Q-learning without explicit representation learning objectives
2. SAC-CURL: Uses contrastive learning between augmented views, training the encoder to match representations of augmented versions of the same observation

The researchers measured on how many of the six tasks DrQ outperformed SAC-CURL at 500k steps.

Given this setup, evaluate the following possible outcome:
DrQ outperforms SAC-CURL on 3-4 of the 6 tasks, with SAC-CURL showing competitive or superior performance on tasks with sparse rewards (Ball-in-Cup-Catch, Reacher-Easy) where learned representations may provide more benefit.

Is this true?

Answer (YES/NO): NO